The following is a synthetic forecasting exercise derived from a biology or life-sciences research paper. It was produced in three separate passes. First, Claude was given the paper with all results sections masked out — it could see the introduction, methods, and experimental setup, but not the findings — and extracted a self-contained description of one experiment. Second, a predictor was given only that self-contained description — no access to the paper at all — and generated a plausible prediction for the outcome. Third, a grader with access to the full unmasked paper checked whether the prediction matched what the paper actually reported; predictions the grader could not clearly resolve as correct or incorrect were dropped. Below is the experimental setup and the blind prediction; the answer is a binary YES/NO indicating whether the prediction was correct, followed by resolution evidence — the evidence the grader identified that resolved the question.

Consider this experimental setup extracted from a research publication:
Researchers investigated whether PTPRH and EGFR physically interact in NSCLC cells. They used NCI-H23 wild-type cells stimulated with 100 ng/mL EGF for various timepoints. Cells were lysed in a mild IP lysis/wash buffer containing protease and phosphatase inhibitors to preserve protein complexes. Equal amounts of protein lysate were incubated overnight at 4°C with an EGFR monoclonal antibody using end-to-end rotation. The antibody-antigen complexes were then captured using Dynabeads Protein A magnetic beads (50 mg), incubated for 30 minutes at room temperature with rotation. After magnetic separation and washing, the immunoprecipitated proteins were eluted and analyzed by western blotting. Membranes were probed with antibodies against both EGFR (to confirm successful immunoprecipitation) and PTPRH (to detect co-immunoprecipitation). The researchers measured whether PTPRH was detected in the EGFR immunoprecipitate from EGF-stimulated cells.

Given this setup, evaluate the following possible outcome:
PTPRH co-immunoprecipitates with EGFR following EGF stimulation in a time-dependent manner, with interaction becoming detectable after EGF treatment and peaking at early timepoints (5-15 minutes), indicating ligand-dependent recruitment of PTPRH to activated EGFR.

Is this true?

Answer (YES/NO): NO